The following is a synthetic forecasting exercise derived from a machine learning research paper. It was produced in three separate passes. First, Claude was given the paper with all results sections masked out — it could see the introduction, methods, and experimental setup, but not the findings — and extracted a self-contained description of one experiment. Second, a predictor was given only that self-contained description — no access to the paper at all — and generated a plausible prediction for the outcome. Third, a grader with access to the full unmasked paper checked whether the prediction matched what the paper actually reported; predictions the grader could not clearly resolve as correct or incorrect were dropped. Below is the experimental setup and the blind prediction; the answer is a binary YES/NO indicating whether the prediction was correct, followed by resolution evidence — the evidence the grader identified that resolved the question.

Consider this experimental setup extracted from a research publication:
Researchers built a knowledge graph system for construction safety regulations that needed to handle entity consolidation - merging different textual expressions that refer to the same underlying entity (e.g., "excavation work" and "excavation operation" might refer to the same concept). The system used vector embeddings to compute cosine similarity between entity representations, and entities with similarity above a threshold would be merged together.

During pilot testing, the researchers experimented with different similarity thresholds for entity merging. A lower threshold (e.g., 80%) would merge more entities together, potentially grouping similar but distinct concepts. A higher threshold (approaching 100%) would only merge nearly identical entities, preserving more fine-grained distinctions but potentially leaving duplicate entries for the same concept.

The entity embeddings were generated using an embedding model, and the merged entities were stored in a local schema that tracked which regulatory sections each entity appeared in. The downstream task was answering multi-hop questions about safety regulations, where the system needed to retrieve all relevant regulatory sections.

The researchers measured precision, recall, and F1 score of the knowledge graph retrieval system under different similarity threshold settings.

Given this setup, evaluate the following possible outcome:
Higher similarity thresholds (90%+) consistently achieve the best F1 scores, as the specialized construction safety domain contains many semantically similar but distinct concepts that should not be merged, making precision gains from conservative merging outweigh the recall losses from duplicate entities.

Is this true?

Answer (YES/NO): NO